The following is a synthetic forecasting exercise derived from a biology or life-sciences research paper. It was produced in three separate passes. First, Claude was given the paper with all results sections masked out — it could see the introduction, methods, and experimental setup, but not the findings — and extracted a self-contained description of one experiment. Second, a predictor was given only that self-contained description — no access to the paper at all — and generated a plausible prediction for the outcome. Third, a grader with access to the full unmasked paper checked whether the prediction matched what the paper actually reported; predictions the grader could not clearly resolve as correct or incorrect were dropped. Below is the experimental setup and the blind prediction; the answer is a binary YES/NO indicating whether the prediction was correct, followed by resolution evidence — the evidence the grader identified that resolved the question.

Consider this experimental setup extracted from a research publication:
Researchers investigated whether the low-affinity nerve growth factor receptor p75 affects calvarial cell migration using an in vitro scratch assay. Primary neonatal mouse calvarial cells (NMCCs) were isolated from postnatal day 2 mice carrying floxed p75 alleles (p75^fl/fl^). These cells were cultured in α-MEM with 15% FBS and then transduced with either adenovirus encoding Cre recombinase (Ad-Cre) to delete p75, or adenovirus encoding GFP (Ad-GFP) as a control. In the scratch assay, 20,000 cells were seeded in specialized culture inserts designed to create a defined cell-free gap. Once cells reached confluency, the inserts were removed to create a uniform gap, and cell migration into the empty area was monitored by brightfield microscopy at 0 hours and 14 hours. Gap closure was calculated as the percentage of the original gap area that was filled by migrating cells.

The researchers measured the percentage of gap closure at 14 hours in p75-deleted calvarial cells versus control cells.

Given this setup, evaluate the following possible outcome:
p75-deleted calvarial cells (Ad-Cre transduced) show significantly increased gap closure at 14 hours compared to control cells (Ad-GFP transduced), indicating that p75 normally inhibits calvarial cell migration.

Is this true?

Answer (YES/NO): NO